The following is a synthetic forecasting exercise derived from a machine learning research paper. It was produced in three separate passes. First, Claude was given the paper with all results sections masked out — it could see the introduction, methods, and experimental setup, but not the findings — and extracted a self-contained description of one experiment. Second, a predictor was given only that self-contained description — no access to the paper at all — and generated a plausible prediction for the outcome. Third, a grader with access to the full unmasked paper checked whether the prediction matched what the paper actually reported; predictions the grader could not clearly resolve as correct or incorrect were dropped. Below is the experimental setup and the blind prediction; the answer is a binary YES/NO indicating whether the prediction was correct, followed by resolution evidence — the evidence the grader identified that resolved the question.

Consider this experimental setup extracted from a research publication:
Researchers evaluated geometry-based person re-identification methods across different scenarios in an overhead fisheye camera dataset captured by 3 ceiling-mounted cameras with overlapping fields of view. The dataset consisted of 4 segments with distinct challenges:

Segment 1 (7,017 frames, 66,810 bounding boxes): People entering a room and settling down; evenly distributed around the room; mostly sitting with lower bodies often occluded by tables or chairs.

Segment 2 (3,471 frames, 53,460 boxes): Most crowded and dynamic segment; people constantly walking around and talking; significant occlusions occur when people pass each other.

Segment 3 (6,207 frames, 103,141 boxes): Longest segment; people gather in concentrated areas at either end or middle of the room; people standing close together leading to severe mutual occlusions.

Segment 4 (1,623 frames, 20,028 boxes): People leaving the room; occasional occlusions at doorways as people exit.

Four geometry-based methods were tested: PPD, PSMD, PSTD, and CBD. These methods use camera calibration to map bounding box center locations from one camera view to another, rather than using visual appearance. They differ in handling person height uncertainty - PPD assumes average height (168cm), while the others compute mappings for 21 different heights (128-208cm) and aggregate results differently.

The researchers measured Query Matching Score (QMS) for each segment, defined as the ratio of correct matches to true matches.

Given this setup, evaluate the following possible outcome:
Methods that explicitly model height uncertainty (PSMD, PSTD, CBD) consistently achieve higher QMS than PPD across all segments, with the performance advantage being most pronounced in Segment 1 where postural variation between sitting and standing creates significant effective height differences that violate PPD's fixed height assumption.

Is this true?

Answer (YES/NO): NO